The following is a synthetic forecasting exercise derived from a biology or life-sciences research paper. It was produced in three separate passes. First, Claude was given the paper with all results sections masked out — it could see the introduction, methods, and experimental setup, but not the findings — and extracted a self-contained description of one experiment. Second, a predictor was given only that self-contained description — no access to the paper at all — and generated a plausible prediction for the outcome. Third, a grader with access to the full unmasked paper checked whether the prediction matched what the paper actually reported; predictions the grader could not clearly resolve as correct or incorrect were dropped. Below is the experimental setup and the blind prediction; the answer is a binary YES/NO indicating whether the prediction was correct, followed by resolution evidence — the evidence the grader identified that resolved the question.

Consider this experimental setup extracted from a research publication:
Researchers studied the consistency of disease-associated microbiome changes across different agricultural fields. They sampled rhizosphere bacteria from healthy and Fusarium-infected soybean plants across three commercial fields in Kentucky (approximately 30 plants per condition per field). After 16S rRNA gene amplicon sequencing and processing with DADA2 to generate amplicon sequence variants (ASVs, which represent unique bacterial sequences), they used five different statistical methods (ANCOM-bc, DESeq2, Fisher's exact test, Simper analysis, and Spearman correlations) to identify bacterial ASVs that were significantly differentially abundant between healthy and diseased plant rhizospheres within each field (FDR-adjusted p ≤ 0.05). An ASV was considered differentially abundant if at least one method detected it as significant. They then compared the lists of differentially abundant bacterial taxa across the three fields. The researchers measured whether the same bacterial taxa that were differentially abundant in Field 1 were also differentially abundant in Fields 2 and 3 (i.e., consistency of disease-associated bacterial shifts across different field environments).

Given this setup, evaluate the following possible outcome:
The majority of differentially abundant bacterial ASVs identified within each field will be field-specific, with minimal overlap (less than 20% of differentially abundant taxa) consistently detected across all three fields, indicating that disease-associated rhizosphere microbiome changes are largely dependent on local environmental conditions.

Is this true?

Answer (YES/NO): YES